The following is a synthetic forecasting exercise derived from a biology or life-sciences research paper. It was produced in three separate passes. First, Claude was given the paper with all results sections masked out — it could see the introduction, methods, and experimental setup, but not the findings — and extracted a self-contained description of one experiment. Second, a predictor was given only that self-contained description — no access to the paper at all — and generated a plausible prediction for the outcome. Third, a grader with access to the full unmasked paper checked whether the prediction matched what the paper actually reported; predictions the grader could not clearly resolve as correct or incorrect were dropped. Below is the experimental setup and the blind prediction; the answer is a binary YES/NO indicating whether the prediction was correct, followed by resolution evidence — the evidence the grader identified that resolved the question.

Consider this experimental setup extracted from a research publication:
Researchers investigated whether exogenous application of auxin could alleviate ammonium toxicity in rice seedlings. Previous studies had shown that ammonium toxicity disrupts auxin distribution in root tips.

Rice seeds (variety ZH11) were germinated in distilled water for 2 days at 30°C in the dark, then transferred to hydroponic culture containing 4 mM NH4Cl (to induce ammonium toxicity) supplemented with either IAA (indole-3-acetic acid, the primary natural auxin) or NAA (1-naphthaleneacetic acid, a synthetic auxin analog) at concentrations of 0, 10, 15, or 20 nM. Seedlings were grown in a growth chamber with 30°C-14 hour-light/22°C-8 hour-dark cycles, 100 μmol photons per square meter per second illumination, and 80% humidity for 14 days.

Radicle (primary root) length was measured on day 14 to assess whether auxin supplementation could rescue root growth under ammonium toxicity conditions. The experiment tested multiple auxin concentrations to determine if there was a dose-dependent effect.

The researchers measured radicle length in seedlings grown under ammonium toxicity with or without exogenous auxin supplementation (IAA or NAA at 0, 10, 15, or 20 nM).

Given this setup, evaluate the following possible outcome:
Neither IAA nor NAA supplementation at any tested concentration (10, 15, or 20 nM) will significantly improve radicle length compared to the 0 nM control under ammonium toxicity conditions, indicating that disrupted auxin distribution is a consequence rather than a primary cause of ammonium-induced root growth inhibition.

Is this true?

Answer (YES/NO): NO